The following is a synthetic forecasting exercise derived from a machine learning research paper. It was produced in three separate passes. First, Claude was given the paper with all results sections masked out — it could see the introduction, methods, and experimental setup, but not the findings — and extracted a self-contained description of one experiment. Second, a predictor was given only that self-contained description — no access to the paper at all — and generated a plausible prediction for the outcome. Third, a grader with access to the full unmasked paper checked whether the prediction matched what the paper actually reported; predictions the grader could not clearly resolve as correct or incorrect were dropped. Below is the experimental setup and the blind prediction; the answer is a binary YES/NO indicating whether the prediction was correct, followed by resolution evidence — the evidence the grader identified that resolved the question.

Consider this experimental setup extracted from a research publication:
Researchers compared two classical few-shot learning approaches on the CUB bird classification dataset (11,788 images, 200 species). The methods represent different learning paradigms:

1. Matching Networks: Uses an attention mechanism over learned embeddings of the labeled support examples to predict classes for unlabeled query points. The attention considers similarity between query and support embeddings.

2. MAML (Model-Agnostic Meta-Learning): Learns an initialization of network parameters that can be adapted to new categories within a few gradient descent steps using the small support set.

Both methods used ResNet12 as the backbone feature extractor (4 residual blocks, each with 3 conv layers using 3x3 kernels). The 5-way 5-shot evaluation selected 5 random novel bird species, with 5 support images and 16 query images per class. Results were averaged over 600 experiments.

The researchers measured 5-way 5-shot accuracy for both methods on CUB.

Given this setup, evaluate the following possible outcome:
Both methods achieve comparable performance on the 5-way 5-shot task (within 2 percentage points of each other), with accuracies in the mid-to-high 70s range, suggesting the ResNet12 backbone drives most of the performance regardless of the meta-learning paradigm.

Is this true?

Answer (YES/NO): NO